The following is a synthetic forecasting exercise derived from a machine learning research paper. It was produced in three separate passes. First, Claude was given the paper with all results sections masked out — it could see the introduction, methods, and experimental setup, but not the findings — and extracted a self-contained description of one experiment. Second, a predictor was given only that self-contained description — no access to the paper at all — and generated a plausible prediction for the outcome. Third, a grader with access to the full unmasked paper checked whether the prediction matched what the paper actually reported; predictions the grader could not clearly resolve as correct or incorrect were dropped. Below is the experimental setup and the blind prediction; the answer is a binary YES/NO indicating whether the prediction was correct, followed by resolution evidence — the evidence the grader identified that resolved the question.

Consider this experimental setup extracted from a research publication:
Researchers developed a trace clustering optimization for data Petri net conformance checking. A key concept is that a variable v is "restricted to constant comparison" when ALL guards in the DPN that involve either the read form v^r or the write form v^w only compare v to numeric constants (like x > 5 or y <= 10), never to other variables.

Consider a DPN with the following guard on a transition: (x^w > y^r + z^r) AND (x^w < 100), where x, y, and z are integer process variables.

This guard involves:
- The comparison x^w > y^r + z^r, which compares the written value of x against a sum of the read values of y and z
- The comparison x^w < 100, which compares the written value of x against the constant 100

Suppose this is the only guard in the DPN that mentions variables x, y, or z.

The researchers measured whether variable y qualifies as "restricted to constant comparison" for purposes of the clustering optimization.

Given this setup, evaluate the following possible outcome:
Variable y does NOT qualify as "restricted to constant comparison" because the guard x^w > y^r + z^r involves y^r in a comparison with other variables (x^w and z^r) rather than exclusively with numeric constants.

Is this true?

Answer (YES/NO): YES